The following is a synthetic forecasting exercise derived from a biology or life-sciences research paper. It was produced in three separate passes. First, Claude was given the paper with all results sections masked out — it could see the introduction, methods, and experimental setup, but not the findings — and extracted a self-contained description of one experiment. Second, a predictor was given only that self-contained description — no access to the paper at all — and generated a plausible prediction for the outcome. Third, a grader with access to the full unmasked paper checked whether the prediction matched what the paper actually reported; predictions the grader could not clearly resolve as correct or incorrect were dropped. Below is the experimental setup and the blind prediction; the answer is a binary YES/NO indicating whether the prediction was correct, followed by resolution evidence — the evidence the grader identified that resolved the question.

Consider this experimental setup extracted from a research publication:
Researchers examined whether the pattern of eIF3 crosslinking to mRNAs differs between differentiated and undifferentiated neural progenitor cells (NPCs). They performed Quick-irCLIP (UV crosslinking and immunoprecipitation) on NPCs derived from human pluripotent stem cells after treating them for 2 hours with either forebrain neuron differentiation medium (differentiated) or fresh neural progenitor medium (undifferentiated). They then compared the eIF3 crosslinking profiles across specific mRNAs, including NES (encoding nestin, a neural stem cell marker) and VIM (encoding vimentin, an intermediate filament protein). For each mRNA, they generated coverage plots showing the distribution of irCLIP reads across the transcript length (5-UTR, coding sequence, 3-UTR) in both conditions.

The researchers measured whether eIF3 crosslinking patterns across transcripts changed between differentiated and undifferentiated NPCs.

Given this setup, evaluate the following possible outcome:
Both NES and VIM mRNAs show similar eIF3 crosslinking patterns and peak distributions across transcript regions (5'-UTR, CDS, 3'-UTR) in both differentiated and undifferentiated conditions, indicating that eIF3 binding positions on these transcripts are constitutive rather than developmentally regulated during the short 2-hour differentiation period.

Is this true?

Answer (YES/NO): YES